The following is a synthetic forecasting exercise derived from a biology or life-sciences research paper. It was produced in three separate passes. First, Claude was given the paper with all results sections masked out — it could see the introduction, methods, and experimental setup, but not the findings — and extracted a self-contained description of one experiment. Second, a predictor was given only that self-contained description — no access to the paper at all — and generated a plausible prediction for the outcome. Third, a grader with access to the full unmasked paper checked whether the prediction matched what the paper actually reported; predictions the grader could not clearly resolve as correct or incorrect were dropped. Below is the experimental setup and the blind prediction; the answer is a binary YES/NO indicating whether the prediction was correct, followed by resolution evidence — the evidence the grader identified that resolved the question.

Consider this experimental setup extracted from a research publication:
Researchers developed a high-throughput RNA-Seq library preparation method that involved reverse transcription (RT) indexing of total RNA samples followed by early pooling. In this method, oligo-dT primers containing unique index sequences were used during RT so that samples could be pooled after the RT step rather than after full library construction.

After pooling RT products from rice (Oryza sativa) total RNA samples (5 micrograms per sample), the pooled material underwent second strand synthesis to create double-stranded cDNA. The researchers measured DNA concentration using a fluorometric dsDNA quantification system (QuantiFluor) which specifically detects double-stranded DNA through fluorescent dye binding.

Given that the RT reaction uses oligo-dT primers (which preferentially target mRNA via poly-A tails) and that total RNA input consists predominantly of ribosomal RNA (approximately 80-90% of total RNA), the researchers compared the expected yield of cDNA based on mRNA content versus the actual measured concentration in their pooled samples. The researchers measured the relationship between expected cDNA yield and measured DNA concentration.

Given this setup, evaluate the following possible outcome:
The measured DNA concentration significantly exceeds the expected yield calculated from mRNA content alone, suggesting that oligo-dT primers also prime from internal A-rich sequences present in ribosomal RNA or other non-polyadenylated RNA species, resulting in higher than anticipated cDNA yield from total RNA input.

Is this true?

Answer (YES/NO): NO